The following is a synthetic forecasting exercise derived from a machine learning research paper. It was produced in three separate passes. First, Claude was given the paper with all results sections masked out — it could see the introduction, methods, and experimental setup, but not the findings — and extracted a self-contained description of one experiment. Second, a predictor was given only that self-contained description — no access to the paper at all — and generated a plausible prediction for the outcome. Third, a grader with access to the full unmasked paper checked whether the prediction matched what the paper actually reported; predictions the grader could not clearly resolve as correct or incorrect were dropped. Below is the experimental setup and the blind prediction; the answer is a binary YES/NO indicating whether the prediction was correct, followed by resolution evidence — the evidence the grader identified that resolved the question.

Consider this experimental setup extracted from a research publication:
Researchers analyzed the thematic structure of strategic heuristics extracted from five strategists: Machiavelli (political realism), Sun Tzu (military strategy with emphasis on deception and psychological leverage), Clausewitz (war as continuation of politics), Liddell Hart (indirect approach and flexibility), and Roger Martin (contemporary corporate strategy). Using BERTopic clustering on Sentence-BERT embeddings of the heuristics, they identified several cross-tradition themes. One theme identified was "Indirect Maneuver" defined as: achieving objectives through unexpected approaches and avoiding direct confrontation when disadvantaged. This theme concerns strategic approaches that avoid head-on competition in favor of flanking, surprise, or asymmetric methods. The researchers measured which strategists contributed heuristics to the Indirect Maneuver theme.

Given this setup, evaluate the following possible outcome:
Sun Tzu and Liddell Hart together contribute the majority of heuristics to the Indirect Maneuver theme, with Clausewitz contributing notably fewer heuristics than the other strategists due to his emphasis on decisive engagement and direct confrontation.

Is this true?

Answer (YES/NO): YES